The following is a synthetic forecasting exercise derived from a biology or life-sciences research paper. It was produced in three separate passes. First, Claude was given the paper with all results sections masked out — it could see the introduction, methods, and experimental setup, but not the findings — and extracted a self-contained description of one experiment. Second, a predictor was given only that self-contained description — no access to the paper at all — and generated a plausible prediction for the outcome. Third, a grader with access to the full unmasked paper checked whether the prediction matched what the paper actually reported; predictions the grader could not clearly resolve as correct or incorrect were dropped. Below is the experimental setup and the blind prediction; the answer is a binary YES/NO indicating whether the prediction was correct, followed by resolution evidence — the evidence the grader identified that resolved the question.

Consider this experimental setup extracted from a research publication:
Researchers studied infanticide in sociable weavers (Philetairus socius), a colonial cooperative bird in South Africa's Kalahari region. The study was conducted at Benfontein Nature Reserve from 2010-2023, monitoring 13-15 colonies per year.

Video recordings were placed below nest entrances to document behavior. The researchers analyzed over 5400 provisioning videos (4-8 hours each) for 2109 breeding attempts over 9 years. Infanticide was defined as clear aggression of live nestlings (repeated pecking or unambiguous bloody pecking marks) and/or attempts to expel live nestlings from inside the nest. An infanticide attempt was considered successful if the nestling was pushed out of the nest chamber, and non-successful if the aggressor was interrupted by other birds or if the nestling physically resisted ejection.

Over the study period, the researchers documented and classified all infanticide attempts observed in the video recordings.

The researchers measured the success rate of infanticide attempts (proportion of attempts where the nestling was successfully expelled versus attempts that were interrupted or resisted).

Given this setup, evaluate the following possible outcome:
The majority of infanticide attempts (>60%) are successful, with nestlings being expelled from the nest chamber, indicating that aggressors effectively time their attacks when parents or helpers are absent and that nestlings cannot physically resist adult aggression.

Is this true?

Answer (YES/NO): YES